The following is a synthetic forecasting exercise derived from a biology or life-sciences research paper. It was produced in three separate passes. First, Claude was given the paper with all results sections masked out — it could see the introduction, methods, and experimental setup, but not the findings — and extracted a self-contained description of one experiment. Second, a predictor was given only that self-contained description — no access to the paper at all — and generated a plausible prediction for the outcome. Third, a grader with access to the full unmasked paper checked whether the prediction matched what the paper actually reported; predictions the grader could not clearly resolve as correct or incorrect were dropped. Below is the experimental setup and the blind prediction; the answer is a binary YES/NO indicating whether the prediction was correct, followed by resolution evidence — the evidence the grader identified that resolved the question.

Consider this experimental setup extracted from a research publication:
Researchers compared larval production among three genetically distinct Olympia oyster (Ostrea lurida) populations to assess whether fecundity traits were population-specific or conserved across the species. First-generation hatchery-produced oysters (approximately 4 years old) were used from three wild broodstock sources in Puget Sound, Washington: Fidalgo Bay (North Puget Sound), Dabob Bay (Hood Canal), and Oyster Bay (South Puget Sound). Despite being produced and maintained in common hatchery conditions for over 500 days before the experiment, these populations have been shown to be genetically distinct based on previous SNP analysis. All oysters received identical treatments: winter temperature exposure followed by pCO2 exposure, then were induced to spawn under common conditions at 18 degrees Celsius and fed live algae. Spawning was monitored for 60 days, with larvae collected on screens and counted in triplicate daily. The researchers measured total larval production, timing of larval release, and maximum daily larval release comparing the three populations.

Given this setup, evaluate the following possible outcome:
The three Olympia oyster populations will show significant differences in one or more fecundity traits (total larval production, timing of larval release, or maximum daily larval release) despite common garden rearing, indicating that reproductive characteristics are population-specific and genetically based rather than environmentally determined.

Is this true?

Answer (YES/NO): YES